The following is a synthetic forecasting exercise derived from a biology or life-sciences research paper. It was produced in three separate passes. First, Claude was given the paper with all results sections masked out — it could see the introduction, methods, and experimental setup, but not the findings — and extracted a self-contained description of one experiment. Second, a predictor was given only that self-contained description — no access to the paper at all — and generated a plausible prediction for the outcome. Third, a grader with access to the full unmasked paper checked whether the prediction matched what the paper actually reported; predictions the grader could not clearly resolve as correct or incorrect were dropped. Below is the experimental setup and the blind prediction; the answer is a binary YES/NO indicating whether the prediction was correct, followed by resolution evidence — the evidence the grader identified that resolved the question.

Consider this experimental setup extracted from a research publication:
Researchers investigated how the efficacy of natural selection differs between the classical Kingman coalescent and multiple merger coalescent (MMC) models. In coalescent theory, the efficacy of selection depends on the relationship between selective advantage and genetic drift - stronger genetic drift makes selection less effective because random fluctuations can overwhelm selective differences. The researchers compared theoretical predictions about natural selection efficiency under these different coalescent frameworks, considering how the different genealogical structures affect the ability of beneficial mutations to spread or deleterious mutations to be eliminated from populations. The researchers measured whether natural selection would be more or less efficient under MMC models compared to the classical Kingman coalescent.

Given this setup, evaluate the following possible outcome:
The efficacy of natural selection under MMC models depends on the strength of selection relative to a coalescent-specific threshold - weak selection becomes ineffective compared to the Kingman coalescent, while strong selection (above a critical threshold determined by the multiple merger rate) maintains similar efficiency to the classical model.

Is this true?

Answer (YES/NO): NO